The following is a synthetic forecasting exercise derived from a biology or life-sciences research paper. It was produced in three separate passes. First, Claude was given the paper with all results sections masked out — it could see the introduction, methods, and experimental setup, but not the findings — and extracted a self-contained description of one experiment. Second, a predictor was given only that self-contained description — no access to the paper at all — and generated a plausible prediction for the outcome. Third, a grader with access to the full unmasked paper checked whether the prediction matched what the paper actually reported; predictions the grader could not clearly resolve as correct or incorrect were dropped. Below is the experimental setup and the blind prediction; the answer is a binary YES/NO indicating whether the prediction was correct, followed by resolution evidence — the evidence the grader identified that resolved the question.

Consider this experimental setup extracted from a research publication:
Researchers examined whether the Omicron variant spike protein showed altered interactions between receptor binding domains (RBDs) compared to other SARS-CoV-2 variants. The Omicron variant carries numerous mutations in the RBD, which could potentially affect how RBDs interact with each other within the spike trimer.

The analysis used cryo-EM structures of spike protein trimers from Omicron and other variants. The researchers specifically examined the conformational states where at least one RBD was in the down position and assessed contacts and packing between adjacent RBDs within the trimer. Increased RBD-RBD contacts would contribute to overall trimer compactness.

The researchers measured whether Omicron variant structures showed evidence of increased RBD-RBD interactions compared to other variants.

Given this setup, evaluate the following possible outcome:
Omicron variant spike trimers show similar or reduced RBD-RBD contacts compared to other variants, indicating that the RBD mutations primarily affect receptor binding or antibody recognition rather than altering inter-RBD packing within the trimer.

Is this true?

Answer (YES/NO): NO